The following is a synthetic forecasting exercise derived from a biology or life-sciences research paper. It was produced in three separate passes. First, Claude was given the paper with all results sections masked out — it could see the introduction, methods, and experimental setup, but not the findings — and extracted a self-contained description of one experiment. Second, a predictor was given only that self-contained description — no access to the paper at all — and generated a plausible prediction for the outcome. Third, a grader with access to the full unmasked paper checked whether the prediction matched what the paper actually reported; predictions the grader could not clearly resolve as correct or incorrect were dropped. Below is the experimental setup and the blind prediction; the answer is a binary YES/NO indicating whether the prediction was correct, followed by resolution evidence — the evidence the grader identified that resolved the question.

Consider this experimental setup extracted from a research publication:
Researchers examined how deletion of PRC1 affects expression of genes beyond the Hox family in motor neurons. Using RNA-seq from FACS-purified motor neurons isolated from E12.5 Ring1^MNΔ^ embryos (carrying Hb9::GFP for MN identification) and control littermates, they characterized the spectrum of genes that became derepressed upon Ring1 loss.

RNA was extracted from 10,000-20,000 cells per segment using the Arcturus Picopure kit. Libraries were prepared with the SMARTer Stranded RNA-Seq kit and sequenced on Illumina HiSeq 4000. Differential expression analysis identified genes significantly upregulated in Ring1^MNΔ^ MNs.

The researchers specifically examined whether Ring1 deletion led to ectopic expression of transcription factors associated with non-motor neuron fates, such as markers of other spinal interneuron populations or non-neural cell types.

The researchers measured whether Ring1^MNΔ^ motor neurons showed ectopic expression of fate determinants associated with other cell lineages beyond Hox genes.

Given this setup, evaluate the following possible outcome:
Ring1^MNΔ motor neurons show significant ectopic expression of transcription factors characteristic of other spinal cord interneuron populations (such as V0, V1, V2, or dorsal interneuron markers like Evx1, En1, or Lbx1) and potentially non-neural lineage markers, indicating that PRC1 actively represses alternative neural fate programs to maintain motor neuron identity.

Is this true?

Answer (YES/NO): YES